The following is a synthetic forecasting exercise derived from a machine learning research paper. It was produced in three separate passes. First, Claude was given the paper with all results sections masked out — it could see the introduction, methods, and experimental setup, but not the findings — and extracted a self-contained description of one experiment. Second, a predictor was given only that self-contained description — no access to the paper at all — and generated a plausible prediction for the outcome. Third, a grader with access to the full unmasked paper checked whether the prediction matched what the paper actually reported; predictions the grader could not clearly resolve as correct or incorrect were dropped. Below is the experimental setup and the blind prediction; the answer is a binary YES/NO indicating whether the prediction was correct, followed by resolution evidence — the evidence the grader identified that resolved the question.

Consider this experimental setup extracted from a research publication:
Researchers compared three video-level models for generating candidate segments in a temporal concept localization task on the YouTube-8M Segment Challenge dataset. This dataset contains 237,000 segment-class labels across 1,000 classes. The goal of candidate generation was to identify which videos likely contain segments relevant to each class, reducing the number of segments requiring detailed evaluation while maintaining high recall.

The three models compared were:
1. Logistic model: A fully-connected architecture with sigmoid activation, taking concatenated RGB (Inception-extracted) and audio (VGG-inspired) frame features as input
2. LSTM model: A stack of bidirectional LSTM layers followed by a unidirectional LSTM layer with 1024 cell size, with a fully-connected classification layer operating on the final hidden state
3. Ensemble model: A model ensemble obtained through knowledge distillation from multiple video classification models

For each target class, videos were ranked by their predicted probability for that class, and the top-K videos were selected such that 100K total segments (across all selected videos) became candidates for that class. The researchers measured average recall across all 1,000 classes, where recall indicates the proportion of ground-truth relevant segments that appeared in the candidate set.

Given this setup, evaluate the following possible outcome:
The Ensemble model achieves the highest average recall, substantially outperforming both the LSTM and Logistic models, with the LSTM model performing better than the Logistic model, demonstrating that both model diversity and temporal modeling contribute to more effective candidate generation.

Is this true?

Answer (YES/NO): NO